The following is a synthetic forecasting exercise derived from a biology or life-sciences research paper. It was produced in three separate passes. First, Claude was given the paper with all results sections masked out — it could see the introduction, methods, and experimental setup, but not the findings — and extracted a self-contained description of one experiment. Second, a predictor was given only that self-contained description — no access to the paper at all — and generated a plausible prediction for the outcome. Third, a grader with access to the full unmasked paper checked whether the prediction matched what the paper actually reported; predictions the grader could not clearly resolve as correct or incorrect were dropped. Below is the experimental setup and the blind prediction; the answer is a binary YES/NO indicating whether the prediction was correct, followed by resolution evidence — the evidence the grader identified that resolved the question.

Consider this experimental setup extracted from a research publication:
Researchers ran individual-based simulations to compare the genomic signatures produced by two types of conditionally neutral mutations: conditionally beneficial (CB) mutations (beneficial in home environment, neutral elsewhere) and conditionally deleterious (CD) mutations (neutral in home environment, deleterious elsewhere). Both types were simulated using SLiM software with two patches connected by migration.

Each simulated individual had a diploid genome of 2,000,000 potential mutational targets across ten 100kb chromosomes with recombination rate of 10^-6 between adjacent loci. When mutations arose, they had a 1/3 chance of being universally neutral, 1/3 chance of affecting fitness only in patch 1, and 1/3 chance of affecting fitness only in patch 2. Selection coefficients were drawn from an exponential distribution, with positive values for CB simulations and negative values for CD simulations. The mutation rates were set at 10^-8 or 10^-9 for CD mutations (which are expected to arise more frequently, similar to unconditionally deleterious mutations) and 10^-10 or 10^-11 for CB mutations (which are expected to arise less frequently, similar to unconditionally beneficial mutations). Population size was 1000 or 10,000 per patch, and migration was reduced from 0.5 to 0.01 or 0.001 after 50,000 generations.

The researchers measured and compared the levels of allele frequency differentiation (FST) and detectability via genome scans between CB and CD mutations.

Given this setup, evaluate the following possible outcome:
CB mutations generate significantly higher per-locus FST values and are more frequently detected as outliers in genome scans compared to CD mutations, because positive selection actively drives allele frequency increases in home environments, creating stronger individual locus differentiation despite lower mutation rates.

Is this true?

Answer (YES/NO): YES